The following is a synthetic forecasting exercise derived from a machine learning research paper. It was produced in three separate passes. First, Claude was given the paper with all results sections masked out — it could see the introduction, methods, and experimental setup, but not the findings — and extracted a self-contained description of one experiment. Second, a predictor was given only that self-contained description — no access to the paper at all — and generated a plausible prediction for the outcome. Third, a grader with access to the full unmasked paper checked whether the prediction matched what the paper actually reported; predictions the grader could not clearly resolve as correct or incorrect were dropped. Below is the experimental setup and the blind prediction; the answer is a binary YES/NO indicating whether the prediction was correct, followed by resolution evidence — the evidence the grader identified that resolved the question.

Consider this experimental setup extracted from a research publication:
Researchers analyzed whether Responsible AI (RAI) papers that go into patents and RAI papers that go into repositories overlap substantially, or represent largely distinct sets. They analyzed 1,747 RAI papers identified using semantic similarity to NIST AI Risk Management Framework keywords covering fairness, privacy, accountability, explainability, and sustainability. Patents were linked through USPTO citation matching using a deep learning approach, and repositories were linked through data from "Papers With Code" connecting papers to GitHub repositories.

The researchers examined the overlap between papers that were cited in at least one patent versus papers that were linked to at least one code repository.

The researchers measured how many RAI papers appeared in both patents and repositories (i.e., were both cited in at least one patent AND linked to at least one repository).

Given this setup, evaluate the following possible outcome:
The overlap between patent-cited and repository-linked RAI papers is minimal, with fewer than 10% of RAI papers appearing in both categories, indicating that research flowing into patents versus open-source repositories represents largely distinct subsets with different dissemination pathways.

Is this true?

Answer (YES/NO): YES